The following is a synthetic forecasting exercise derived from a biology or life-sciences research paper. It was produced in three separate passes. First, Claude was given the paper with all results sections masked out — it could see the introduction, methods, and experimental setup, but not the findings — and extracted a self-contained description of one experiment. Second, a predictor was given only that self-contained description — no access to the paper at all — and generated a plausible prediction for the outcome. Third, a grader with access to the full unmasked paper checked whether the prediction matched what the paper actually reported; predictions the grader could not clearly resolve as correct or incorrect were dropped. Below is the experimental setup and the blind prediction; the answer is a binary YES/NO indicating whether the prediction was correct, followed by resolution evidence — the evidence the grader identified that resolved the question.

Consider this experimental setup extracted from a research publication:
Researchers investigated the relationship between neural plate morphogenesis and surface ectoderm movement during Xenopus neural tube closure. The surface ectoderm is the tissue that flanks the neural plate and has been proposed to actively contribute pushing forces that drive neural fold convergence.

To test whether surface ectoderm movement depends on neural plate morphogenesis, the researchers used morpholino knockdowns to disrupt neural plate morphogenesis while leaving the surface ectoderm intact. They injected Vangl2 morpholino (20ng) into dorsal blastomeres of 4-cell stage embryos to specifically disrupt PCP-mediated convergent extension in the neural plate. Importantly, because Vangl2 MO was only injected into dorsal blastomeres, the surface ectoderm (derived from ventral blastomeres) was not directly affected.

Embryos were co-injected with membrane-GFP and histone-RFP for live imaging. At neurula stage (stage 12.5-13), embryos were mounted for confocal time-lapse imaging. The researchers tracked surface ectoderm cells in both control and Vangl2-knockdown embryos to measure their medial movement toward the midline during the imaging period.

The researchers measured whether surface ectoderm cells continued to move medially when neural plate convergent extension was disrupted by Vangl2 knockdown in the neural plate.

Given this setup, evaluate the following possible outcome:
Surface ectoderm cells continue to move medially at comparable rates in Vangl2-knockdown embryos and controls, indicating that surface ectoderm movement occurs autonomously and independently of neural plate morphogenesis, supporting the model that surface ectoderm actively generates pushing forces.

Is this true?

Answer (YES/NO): NO